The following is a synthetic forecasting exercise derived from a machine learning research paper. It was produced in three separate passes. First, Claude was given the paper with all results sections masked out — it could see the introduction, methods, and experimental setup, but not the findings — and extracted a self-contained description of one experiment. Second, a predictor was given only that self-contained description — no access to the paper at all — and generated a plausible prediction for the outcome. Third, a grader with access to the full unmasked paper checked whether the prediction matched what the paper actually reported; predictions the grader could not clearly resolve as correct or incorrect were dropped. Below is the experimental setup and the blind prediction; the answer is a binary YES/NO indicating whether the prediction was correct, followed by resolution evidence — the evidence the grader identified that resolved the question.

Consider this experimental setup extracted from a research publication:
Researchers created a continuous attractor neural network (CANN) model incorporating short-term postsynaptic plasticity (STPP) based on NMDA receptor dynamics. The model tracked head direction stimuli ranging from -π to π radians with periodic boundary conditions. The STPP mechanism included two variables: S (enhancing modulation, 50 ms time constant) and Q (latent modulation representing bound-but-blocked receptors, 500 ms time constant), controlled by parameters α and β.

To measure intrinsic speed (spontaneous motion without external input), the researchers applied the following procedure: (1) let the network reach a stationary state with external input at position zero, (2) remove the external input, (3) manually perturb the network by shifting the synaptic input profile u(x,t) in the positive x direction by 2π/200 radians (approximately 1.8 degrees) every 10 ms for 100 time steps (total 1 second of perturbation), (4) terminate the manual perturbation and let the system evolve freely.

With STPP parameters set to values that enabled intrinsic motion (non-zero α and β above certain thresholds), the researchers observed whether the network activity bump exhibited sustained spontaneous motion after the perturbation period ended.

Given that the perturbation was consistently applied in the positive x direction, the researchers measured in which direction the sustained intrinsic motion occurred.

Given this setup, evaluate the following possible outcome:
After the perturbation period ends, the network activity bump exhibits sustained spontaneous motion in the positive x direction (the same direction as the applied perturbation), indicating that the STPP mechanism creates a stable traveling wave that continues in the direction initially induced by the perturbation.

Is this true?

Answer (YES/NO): YES